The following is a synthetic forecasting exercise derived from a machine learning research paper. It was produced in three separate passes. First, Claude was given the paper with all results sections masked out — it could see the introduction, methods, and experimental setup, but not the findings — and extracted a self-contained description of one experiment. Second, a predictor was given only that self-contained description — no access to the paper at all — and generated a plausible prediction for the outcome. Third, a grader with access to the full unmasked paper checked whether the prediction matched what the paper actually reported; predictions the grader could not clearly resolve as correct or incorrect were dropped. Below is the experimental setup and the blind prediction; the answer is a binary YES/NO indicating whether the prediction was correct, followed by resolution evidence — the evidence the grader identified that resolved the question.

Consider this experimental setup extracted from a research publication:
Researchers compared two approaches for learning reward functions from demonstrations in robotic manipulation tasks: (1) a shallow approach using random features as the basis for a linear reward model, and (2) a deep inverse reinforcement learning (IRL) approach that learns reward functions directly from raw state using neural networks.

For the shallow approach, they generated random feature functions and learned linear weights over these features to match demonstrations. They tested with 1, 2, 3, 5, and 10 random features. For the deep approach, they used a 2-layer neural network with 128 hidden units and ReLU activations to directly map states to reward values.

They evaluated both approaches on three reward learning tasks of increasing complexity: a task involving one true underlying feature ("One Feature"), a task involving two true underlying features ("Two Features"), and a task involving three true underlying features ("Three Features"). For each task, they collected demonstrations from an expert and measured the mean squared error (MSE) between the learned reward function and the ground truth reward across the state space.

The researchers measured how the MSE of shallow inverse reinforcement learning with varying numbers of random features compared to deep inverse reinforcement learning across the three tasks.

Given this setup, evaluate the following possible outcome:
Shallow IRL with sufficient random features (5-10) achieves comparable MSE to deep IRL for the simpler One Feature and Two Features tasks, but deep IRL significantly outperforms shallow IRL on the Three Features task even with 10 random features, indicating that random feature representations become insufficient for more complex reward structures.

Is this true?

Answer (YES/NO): NO